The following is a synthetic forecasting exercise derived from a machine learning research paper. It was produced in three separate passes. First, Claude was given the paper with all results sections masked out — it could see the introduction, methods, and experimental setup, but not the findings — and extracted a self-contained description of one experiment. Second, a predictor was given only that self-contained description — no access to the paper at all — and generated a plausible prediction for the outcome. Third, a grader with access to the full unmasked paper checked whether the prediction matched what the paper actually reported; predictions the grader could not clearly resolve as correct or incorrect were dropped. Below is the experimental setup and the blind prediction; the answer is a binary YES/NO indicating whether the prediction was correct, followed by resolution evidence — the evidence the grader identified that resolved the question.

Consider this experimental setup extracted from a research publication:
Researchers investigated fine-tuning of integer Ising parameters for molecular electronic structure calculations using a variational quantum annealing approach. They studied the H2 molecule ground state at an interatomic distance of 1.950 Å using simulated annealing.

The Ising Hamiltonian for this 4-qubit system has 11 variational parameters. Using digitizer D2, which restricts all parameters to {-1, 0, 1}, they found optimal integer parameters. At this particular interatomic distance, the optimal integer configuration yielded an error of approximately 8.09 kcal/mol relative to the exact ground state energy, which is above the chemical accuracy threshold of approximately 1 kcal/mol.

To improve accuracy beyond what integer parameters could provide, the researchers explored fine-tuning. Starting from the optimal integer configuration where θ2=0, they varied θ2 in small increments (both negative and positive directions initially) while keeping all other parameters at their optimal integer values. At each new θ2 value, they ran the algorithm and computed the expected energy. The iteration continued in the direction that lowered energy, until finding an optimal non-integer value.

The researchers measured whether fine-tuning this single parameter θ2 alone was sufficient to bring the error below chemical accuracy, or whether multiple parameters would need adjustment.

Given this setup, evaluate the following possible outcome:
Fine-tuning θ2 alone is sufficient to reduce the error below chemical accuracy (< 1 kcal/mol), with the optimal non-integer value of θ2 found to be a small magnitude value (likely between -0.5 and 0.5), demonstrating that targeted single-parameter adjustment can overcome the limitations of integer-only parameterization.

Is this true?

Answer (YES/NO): YES